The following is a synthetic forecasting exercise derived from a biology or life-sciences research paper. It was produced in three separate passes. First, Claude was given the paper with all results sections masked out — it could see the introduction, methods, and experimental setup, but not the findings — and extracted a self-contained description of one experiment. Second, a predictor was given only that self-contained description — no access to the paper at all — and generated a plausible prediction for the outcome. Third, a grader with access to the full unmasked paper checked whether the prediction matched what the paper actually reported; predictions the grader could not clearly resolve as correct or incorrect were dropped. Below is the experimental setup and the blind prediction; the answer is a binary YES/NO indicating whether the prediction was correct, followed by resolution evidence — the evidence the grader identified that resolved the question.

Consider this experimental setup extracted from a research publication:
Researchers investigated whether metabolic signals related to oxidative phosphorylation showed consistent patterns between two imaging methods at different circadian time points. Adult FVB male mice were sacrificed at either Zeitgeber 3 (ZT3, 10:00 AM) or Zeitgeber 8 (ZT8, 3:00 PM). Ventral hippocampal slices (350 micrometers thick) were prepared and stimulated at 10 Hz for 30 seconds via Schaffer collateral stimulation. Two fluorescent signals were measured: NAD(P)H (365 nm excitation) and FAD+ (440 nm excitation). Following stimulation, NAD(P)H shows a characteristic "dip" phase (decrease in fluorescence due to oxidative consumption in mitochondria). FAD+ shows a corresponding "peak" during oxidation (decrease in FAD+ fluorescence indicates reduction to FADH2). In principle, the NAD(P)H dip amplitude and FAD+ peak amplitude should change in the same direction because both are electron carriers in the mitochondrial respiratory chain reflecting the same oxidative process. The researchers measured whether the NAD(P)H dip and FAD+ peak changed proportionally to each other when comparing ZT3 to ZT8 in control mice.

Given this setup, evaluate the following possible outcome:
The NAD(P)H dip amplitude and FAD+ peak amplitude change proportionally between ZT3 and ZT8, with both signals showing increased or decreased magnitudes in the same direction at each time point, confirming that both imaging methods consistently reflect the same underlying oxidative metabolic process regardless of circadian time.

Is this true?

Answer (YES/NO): NO